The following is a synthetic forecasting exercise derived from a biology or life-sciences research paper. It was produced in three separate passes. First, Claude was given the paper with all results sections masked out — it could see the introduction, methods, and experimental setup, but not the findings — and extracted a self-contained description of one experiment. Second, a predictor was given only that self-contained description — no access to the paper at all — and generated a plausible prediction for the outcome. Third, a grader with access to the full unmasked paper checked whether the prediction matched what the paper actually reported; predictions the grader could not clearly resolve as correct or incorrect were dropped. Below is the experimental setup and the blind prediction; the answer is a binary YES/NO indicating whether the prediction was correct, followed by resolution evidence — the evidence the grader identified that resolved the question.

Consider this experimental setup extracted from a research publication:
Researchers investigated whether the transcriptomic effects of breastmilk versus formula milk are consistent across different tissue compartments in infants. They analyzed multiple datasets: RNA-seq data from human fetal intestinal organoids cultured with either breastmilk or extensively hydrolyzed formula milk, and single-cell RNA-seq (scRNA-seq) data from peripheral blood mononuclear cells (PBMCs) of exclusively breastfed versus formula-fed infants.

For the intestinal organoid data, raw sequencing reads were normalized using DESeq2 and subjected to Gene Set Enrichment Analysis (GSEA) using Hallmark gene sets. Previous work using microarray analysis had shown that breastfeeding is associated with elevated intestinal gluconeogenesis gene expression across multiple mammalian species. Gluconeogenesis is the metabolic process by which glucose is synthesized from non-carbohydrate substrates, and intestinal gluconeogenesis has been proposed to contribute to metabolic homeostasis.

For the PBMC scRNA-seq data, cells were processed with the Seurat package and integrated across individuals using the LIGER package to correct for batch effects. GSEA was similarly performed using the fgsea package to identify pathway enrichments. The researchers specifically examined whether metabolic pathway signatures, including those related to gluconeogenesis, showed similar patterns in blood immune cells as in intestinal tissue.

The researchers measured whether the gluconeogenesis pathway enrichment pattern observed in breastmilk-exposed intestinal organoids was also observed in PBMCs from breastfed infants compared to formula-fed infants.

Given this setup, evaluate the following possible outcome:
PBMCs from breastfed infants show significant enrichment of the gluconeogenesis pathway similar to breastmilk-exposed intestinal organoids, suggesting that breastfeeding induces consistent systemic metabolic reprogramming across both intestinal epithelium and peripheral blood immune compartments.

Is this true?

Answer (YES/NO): NO